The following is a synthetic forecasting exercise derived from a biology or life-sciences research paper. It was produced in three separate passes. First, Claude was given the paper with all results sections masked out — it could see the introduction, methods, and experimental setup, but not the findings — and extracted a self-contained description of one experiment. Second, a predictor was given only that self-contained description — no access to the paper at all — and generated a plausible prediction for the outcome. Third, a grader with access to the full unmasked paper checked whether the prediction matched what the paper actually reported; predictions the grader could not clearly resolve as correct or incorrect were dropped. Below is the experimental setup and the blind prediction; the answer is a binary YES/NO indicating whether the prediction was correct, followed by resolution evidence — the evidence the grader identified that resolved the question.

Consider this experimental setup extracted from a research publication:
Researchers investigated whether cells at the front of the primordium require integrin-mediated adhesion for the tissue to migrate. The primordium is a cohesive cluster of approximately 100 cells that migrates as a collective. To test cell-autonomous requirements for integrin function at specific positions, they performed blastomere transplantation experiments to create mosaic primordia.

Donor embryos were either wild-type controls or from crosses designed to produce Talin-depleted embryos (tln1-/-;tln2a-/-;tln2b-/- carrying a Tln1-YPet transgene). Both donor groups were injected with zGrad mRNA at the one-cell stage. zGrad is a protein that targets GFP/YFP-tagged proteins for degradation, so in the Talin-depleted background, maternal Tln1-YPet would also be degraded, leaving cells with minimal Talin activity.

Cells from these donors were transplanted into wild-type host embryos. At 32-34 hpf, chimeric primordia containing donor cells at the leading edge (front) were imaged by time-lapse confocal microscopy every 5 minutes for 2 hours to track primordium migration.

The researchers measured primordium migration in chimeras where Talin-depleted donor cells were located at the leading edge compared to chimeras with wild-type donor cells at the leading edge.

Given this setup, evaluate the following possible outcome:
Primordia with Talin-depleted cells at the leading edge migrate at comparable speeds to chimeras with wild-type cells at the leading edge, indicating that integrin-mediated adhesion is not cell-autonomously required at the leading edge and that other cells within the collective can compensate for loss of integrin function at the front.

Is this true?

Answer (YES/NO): NO